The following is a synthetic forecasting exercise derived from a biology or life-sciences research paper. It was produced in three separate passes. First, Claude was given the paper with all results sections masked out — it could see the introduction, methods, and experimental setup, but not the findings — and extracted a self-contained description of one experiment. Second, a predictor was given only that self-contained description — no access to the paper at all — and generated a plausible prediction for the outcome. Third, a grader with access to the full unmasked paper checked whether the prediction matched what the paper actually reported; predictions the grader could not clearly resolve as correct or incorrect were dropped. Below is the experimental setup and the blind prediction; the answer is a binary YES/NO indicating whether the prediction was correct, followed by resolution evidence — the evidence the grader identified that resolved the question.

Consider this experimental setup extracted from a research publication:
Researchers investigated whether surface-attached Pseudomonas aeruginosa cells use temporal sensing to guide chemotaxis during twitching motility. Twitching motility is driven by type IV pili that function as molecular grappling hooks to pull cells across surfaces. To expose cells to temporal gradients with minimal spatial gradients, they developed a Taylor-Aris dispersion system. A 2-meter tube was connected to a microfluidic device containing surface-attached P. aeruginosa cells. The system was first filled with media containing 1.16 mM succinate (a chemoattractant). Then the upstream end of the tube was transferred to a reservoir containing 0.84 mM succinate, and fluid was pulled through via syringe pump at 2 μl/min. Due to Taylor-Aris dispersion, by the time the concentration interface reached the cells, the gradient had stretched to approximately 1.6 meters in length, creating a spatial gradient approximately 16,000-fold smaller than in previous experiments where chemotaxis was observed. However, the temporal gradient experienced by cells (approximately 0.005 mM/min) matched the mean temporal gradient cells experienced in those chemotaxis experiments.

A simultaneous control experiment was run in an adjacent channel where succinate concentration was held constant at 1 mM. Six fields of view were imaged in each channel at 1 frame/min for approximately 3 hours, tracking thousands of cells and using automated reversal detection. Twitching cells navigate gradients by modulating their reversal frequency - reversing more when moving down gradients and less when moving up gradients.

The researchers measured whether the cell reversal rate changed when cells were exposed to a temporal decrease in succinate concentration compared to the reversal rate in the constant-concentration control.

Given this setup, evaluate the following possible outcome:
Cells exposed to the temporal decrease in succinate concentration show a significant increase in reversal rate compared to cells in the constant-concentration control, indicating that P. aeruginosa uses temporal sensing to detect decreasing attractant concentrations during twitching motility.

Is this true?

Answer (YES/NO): NO